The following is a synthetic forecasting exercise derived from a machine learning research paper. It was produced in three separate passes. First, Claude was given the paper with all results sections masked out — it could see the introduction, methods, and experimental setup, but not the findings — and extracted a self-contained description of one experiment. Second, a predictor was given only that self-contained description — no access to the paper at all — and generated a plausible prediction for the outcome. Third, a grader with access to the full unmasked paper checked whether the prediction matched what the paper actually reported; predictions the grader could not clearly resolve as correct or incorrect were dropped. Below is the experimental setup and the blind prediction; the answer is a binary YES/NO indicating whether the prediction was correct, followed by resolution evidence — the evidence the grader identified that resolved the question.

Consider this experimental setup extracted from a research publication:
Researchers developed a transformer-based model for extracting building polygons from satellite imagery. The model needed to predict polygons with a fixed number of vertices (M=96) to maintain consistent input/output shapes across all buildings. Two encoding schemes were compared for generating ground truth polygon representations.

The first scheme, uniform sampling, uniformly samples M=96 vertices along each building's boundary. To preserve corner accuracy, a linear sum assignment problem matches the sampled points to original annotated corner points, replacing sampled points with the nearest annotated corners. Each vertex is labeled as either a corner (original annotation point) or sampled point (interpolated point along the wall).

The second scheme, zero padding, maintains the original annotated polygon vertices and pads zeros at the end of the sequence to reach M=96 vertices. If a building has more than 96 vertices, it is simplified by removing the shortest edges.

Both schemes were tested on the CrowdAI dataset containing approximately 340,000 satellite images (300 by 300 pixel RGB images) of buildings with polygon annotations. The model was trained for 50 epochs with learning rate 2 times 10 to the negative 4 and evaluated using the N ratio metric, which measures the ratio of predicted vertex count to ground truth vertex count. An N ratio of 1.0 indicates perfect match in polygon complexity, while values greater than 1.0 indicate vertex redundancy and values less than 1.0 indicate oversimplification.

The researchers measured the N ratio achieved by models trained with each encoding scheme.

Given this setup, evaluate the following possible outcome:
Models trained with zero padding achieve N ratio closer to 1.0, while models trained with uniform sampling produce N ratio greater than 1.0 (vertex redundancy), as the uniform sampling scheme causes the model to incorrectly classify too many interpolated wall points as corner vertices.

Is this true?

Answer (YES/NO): NO